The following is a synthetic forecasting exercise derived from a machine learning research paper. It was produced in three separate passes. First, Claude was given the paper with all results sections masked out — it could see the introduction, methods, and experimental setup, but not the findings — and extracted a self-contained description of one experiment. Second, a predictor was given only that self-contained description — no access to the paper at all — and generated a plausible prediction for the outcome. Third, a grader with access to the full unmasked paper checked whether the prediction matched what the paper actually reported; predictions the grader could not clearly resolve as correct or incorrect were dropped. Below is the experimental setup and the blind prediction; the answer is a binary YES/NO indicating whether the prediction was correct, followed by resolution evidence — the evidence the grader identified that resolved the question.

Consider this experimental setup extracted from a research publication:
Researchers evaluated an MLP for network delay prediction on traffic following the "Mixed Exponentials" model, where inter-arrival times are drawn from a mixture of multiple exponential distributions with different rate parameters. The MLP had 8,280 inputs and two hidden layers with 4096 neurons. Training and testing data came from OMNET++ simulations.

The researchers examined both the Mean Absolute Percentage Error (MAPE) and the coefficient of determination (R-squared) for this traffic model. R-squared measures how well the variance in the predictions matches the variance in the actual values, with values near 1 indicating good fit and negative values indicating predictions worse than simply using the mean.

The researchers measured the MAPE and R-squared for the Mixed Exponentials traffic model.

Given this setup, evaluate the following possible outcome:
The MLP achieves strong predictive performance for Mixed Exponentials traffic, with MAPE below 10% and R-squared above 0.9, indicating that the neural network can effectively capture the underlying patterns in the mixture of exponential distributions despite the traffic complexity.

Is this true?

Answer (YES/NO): NO